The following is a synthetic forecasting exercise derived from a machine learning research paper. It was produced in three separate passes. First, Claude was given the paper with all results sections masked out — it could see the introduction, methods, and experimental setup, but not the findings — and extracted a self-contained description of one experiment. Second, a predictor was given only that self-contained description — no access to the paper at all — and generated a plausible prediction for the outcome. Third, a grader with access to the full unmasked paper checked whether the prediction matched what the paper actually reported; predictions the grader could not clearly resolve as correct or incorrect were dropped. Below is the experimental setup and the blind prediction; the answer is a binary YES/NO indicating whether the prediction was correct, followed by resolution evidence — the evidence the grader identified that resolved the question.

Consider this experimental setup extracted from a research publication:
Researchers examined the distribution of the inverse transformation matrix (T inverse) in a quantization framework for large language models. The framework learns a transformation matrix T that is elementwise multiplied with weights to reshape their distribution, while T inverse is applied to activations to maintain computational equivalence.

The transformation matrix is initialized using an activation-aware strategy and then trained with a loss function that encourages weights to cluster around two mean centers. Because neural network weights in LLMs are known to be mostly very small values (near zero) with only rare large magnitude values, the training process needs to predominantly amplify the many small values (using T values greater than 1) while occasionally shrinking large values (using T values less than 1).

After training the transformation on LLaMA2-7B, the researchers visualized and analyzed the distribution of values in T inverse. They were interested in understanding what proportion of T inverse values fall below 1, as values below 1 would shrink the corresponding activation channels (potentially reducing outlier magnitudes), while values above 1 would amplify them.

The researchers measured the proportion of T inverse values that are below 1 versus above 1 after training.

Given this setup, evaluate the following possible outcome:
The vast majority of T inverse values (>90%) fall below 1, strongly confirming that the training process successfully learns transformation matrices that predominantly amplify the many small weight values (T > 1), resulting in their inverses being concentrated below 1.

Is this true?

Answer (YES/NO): YES